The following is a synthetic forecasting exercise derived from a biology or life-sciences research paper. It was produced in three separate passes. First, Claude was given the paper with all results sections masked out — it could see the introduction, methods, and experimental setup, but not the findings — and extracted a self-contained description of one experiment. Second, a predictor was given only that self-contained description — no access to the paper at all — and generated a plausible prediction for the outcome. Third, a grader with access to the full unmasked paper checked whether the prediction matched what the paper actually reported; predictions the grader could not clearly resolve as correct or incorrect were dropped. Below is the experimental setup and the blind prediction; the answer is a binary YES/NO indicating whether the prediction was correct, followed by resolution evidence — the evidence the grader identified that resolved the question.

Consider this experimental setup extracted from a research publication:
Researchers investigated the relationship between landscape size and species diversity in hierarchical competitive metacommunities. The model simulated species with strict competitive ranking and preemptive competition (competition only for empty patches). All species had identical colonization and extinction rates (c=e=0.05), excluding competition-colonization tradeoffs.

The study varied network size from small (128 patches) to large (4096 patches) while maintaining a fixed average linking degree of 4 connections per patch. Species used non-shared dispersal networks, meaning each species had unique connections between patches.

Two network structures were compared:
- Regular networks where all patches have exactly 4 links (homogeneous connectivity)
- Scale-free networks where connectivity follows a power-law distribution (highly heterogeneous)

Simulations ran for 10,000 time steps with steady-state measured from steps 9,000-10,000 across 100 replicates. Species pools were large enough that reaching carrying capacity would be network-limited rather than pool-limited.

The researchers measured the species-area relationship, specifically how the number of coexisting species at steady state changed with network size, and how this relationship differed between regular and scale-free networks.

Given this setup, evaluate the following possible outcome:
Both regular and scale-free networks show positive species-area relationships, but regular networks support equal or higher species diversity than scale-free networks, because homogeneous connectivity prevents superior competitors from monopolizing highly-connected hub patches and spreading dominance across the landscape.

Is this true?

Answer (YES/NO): NO